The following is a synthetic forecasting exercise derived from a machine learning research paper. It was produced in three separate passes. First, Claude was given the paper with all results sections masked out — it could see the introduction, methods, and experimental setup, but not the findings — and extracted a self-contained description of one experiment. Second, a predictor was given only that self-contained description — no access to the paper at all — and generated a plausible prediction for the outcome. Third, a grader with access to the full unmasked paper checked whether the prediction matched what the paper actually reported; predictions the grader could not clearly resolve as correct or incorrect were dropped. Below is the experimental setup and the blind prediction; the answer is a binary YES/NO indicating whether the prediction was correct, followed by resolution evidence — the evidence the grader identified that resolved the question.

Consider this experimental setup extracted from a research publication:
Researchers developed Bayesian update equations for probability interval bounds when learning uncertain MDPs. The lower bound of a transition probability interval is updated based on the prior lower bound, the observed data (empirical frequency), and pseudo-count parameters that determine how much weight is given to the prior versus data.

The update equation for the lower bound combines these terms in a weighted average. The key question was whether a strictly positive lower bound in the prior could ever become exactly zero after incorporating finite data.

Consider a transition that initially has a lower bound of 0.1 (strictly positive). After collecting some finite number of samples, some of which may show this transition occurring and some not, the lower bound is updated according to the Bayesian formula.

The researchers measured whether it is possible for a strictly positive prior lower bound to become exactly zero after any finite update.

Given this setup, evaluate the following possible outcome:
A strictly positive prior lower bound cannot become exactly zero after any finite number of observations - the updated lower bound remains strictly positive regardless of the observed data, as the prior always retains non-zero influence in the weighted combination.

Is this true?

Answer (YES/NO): YES